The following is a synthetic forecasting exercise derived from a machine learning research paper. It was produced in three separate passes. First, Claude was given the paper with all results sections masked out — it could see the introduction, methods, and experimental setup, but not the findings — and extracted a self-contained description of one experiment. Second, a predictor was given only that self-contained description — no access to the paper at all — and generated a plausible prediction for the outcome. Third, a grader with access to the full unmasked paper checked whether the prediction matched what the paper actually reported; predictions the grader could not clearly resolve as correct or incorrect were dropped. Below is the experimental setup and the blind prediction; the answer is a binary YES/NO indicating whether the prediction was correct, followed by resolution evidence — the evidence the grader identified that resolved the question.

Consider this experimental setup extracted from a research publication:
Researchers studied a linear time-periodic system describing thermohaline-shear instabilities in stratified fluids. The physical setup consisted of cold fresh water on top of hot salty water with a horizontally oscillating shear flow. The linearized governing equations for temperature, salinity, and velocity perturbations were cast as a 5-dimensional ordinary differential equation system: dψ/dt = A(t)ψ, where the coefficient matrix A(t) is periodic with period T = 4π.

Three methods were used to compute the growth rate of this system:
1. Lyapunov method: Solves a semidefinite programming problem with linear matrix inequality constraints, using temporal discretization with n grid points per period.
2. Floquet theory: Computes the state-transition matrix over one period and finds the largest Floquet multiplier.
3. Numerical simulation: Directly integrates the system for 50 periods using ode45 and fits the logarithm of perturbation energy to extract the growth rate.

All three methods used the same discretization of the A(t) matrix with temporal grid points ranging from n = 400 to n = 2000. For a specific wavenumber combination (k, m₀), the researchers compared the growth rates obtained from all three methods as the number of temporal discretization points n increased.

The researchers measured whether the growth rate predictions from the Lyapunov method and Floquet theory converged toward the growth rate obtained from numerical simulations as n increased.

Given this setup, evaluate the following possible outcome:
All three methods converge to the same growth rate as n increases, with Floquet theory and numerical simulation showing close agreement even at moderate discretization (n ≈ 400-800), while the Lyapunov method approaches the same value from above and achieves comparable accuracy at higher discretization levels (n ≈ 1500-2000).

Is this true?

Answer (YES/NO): NO